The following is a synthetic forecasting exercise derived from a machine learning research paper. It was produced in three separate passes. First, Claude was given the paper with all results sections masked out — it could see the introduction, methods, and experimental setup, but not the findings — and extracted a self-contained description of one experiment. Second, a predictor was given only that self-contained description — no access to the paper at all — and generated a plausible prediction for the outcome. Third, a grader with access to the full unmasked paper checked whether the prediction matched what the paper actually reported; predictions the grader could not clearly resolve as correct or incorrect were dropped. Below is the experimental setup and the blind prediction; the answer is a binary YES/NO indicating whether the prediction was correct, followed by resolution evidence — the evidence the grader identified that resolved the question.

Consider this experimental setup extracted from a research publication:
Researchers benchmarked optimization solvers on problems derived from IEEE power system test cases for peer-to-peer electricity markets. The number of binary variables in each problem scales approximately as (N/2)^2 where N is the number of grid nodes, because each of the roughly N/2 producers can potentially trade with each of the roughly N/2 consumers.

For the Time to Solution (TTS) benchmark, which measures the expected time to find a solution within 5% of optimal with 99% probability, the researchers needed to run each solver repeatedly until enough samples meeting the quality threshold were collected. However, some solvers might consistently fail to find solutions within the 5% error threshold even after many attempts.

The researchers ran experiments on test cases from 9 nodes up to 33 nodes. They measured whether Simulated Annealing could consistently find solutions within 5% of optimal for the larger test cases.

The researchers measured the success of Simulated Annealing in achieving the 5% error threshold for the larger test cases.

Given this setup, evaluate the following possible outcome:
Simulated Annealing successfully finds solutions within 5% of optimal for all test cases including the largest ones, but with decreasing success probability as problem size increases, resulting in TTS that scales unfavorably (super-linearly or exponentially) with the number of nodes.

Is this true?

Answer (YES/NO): NO